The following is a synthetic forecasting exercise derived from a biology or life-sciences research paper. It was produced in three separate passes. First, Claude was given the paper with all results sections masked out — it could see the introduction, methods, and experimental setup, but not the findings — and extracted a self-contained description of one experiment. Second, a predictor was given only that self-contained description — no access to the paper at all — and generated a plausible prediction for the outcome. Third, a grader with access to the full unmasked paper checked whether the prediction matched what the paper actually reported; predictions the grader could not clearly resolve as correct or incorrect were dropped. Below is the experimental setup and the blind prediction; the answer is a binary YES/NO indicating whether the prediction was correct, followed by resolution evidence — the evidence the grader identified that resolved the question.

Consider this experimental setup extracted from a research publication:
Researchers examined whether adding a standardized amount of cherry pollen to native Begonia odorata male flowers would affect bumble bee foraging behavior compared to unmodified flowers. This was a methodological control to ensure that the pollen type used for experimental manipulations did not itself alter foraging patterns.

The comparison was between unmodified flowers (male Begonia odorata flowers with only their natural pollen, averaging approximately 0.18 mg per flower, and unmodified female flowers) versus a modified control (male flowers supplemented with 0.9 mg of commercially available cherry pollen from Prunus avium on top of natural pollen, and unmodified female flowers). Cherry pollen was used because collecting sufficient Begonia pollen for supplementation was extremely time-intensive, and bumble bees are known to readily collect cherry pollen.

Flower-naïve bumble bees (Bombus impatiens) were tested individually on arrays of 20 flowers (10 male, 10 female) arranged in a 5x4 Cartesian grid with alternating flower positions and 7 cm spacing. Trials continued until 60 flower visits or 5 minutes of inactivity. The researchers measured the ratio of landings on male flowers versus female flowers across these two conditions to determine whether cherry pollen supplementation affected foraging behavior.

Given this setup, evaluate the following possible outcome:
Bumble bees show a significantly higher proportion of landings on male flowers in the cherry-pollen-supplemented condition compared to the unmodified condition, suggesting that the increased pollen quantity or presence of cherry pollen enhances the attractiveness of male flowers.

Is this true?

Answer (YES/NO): YES